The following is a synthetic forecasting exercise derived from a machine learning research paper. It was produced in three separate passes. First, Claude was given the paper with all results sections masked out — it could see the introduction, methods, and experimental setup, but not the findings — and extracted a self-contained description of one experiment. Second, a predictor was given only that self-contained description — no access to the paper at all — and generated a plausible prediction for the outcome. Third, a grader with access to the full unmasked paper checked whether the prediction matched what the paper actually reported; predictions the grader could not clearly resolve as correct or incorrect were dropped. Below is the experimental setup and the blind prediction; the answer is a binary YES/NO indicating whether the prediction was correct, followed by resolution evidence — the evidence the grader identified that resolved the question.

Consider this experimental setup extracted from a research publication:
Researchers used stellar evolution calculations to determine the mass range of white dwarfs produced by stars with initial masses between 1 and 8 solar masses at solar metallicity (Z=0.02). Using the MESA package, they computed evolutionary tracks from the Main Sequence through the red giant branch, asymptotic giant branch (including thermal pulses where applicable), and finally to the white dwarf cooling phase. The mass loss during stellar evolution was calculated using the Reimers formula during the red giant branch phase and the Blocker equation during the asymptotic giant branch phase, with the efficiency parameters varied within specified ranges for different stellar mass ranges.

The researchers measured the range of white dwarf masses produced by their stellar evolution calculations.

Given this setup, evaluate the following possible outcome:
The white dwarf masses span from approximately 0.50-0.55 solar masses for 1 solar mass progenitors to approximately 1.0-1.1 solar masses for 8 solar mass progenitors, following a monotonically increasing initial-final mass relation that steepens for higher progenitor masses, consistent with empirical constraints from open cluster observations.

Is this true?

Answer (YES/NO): NO